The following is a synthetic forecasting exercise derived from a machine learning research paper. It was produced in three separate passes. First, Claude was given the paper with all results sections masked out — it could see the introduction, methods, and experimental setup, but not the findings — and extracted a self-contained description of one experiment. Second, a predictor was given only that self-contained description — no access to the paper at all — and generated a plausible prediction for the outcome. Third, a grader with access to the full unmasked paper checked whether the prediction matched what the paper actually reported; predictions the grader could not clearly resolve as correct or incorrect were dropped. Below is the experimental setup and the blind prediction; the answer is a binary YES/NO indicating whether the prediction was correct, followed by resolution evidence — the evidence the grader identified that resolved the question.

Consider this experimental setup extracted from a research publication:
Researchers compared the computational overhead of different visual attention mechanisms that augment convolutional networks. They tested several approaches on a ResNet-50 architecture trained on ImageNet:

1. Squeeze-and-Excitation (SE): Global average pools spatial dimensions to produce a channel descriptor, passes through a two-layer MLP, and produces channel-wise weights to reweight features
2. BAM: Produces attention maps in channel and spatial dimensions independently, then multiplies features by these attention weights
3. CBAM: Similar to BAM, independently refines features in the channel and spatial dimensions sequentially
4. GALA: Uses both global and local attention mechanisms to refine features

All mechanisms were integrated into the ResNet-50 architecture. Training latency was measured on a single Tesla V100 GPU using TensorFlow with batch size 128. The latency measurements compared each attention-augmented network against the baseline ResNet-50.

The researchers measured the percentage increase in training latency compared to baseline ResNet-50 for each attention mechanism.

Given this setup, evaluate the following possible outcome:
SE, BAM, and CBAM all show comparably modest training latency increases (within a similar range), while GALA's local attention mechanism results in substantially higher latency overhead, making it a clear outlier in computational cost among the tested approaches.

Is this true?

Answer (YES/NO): NO